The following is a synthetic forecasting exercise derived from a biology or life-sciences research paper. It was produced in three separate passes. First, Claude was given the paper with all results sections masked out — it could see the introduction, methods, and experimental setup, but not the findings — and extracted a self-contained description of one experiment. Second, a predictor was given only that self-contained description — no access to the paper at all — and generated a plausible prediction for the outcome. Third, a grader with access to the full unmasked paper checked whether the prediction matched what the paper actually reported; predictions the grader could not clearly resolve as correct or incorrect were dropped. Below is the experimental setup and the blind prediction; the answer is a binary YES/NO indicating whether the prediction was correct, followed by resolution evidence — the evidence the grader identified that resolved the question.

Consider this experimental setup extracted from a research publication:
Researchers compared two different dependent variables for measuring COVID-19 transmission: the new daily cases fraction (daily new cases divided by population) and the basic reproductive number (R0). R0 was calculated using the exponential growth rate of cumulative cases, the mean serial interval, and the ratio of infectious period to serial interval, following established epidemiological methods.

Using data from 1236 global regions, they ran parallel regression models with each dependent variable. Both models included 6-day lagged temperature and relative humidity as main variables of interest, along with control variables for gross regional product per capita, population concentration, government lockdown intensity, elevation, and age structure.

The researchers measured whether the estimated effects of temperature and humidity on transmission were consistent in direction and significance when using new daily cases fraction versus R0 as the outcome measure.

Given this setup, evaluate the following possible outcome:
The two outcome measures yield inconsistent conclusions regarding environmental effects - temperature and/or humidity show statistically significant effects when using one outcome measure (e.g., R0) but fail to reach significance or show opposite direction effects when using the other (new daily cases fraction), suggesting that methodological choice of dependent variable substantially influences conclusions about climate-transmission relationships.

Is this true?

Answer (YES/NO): YES